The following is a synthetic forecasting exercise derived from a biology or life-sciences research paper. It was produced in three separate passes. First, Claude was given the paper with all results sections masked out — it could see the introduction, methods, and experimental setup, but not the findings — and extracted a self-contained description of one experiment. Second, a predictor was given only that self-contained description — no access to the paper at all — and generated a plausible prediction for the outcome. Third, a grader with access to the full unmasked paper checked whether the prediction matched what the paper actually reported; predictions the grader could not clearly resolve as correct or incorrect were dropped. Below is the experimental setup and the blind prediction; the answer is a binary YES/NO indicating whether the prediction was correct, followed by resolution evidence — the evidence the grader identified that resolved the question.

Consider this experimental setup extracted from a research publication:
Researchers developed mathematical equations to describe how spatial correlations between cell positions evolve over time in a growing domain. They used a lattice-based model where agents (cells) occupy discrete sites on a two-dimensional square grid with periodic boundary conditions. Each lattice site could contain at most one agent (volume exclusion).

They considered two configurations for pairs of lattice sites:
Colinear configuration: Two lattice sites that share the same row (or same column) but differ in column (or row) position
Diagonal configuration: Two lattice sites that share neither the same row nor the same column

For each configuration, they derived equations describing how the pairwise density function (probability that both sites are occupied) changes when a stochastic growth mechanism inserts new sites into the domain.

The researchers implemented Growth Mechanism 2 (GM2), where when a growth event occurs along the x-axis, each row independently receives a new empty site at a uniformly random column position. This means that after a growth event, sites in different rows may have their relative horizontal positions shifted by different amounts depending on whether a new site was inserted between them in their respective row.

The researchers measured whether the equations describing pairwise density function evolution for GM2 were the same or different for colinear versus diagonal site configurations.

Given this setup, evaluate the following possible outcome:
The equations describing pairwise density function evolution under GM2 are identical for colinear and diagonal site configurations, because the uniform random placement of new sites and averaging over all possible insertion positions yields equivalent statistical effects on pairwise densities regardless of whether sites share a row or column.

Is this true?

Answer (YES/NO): YES